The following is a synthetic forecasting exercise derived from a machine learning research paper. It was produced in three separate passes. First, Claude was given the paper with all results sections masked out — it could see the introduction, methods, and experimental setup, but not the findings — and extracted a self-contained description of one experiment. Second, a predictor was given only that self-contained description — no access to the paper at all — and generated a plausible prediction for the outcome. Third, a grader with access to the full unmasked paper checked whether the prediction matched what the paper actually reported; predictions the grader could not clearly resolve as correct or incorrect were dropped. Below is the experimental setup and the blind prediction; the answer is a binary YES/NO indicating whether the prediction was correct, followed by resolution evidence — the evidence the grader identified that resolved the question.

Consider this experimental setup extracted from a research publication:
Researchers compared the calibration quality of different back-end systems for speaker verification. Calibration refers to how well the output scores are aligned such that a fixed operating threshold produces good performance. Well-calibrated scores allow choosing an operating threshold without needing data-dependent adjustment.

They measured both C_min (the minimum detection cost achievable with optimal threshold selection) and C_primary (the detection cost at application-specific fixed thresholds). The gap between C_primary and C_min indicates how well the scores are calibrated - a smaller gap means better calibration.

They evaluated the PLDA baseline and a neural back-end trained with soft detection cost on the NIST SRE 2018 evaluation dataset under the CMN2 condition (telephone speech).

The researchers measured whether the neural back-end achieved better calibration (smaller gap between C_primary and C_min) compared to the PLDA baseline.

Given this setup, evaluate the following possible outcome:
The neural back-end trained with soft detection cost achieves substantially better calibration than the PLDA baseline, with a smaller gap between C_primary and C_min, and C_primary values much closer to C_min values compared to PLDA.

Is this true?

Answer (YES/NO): NO